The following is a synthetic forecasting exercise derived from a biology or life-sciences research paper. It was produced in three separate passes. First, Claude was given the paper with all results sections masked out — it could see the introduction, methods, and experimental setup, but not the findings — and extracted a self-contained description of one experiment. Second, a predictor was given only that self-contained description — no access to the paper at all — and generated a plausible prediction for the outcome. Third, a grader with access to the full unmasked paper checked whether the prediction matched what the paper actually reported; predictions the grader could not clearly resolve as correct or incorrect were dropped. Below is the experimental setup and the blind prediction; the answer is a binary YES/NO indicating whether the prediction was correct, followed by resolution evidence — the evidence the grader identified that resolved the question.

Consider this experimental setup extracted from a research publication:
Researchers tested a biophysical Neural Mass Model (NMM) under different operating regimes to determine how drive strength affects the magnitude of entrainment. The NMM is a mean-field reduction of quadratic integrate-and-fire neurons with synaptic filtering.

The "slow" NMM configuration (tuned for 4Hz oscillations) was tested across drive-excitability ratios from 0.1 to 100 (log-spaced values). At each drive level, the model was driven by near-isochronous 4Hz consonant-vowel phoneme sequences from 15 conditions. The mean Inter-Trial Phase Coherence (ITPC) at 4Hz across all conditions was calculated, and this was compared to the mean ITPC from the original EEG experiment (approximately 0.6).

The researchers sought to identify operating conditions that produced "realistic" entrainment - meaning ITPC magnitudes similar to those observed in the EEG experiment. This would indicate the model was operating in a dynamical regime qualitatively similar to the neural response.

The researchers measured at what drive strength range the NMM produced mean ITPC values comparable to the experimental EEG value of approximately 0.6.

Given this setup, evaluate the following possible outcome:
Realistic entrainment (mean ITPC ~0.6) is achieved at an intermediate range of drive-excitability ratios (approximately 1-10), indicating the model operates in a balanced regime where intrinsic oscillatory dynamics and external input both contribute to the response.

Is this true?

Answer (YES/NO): NO